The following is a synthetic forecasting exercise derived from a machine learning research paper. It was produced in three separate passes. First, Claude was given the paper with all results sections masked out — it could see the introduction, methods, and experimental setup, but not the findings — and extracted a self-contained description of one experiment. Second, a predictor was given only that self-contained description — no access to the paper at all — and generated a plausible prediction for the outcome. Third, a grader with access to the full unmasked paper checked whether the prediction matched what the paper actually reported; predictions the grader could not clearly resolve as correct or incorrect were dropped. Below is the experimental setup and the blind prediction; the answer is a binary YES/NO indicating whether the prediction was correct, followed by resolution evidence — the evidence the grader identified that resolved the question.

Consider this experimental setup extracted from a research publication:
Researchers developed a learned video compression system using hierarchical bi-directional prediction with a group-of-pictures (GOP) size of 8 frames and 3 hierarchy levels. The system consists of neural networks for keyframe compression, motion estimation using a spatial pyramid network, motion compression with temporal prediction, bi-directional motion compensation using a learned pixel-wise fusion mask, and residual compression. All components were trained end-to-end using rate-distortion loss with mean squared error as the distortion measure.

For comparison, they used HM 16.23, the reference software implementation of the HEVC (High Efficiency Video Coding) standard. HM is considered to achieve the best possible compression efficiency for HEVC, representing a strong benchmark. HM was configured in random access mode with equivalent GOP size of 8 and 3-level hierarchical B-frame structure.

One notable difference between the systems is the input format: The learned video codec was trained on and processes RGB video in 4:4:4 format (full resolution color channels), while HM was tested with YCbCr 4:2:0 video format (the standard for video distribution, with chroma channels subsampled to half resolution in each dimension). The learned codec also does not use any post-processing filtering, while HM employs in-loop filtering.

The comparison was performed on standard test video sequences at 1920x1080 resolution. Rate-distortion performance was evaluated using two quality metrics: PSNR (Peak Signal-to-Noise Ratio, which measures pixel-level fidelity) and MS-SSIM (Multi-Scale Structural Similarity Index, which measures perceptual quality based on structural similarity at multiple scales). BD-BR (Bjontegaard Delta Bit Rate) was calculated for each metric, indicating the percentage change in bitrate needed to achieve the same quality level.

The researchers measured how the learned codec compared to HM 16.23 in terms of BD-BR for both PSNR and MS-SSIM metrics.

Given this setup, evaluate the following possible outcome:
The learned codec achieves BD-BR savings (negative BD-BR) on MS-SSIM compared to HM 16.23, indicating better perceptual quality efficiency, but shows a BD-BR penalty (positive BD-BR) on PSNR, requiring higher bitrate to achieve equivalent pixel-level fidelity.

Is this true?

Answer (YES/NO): YES